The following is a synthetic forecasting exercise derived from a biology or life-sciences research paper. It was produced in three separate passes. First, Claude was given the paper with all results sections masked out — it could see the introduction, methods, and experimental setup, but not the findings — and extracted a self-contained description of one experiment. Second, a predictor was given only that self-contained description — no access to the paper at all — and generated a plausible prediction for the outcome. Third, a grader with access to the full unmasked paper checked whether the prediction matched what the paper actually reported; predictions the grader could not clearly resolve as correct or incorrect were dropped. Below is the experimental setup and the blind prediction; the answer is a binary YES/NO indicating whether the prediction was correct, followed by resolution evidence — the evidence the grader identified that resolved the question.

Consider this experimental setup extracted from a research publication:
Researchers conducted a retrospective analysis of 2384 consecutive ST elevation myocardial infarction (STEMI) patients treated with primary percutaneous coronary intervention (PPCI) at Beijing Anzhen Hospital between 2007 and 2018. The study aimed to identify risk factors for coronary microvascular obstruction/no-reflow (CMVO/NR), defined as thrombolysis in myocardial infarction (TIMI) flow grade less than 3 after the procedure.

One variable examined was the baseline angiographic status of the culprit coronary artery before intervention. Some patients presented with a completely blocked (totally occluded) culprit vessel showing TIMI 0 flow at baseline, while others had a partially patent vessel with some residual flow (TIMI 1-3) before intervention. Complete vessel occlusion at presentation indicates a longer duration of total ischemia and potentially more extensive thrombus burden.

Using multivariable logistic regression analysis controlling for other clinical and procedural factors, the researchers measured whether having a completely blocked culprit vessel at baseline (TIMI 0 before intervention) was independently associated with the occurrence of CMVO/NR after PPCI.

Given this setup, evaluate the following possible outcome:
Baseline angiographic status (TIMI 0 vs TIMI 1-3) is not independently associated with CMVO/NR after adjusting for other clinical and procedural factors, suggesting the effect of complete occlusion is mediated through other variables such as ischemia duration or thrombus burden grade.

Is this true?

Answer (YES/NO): NO